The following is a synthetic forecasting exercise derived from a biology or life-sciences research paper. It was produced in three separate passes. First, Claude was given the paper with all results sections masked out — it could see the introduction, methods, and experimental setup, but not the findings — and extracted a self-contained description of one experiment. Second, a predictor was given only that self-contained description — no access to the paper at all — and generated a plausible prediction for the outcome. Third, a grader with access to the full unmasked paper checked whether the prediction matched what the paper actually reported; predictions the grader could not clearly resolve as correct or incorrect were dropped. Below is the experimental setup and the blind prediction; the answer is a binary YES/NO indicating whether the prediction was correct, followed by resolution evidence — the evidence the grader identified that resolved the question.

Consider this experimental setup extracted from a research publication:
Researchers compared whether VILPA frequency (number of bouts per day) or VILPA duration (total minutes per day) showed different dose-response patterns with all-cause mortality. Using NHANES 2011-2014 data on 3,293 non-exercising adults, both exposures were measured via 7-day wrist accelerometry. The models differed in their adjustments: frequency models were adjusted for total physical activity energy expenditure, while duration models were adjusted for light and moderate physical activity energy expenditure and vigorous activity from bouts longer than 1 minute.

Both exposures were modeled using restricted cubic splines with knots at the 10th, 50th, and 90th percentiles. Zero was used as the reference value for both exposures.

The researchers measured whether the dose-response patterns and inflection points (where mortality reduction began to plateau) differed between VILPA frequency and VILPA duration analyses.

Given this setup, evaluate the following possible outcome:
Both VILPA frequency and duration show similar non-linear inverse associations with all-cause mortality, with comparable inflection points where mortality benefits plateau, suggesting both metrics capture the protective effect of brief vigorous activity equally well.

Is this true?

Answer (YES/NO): NO